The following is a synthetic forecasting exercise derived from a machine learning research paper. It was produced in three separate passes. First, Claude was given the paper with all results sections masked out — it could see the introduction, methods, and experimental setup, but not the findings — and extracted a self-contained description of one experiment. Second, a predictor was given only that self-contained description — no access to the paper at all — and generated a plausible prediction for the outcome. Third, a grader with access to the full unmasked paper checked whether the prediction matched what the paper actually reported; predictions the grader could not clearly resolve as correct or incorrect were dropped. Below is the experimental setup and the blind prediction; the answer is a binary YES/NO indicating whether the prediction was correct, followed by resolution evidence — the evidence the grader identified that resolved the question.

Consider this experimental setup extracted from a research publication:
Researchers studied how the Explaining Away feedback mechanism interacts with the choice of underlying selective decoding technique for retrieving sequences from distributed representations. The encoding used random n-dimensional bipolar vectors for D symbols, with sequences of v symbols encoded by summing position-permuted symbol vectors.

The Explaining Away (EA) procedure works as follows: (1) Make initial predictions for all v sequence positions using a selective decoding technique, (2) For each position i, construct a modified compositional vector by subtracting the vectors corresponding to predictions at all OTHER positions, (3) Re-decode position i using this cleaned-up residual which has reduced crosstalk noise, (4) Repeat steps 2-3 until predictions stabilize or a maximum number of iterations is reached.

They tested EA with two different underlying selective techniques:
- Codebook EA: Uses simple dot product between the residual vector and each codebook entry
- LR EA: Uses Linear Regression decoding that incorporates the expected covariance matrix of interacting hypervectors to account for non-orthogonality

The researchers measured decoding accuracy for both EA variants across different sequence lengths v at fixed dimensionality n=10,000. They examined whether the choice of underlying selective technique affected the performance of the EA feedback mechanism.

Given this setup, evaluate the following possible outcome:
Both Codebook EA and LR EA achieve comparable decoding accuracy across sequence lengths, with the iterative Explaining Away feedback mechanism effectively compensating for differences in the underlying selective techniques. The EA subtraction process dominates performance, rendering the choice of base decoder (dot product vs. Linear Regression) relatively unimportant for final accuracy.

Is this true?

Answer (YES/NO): NO